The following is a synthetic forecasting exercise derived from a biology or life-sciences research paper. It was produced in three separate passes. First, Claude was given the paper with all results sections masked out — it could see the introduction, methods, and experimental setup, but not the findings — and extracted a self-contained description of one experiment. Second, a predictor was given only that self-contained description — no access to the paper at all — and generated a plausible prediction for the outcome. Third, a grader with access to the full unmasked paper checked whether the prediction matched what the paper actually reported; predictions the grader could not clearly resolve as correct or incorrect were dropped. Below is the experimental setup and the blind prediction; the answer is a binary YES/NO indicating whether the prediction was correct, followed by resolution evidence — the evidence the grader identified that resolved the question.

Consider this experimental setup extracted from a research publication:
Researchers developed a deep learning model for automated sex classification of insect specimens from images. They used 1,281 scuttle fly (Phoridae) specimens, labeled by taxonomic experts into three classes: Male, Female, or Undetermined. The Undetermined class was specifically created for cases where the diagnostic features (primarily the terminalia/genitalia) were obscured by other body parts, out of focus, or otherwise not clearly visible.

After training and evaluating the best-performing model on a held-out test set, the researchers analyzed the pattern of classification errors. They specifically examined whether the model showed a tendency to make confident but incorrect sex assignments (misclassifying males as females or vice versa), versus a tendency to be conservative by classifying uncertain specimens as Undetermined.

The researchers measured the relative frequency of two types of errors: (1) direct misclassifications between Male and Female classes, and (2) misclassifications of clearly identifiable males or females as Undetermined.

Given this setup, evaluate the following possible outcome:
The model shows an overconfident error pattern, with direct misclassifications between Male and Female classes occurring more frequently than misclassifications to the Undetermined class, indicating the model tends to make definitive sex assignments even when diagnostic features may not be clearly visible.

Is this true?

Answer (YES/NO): NO